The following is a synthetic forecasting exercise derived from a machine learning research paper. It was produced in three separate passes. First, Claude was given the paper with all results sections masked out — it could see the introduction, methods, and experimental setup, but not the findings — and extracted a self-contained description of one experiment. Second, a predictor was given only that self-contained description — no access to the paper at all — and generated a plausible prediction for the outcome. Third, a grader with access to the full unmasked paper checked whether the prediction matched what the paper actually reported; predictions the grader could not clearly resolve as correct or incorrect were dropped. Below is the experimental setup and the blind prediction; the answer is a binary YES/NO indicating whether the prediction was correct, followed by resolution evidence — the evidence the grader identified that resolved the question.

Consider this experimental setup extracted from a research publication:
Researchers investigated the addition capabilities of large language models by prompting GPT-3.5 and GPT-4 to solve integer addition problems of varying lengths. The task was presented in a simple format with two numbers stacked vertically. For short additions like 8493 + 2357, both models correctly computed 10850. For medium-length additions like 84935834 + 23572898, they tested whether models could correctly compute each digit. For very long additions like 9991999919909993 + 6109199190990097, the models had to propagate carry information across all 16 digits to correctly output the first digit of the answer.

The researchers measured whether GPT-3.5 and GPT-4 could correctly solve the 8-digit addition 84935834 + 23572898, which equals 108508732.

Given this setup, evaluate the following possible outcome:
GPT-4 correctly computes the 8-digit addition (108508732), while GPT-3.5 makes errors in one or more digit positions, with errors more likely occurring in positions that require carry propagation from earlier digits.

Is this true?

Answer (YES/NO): YES